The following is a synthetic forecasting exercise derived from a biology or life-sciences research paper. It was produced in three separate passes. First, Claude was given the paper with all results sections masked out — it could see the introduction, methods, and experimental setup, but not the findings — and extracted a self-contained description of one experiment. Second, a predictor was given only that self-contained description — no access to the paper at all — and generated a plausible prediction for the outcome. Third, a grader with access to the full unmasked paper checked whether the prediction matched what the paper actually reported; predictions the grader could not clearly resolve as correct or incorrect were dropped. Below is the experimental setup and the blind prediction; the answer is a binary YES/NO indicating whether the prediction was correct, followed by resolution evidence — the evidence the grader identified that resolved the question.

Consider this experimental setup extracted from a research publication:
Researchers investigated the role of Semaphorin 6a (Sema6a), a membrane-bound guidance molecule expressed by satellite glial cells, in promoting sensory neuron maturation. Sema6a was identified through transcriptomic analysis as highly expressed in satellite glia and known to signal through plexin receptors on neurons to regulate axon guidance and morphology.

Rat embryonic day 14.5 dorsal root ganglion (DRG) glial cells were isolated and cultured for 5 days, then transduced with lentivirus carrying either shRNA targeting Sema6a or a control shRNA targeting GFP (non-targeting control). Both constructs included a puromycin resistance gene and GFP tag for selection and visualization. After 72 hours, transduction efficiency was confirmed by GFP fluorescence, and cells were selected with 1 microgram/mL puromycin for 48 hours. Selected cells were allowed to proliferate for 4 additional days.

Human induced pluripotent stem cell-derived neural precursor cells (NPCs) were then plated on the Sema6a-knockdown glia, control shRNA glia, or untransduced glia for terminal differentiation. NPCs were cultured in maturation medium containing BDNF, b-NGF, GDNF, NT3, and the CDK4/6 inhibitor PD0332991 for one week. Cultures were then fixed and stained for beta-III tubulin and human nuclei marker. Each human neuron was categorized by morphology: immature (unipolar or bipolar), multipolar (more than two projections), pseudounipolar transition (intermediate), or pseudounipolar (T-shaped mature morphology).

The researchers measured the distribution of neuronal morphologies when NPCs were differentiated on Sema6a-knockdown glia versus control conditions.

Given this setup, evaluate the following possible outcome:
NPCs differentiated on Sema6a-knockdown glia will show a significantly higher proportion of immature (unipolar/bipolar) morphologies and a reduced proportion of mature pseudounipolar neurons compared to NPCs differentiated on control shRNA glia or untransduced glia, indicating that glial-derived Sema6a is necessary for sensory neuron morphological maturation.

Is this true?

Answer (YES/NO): NO